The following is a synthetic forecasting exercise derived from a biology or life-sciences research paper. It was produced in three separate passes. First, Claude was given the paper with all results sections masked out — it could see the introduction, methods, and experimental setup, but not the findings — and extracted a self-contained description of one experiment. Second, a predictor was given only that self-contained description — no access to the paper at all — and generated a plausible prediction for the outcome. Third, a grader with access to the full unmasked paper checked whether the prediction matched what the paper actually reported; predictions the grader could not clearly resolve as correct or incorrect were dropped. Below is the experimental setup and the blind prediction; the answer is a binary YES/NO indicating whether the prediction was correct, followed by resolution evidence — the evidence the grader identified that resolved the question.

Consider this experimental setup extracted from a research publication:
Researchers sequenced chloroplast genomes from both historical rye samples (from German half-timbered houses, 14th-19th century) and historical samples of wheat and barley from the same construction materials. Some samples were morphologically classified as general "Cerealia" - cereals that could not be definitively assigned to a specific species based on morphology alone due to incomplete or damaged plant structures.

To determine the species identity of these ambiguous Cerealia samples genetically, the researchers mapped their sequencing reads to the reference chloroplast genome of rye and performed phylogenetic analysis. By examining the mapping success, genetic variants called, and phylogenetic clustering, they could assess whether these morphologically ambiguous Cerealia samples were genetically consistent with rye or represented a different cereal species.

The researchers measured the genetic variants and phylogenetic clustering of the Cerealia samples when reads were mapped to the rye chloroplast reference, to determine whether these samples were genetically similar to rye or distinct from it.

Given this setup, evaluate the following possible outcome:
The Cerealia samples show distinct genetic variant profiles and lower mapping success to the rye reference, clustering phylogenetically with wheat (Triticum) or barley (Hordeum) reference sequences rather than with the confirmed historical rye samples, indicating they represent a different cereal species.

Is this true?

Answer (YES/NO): NO